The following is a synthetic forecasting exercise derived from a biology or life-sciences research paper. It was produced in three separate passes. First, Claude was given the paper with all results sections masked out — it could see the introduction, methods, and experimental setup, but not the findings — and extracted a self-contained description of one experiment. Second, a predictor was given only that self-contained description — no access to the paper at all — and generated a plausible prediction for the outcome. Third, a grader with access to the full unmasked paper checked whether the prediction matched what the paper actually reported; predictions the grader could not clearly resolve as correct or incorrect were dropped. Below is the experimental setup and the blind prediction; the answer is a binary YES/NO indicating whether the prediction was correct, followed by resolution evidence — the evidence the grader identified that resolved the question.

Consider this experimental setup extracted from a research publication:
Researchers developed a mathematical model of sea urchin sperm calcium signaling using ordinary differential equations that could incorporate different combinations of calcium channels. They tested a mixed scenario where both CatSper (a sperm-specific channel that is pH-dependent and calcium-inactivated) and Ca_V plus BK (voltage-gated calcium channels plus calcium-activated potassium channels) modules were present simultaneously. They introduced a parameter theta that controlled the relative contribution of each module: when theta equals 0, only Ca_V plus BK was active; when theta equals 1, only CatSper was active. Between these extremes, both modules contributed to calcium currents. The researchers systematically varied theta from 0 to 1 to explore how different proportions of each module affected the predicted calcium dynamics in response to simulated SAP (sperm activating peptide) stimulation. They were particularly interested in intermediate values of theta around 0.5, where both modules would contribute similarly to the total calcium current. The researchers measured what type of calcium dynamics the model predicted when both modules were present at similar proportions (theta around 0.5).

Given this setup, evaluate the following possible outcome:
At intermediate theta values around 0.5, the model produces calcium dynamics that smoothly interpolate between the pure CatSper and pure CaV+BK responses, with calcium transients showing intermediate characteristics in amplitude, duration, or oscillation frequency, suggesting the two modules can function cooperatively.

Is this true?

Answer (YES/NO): NO